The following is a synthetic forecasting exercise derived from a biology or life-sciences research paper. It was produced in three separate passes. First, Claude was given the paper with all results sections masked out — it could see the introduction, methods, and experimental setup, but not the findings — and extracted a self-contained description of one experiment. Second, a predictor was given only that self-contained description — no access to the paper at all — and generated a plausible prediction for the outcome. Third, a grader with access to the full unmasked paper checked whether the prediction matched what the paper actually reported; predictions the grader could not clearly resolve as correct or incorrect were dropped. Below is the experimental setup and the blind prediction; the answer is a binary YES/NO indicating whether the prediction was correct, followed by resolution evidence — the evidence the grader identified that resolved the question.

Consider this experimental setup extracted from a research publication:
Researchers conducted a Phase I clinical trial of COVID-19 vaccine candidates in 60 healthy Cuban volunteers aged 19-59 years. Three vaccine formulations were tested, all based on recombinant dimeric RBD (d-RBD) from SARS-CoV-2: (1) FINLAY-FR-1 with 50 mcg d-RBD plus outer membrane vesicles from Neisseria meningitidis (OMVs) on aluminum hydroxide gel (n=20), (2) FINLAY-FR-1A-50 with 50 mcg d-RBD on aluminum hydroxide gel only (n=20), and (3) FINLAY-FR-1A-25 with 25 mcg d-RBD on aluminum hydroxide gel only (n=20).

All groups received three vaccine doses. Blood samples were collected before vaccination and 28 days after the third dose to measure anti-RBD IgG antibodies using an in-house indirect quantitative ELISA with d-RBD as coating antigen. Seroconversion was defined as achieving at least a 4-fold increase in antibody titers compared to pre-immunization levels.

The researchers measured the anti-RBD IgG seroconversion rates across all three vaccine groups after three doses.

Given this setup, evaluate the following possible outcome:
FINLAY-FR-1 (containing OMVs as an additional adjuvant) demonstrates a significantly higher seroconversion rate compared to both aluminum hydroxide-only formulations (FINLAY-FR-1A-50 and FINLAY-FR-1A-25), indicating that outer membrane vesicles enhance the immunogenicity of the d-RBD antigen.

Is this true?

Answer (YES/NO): NO